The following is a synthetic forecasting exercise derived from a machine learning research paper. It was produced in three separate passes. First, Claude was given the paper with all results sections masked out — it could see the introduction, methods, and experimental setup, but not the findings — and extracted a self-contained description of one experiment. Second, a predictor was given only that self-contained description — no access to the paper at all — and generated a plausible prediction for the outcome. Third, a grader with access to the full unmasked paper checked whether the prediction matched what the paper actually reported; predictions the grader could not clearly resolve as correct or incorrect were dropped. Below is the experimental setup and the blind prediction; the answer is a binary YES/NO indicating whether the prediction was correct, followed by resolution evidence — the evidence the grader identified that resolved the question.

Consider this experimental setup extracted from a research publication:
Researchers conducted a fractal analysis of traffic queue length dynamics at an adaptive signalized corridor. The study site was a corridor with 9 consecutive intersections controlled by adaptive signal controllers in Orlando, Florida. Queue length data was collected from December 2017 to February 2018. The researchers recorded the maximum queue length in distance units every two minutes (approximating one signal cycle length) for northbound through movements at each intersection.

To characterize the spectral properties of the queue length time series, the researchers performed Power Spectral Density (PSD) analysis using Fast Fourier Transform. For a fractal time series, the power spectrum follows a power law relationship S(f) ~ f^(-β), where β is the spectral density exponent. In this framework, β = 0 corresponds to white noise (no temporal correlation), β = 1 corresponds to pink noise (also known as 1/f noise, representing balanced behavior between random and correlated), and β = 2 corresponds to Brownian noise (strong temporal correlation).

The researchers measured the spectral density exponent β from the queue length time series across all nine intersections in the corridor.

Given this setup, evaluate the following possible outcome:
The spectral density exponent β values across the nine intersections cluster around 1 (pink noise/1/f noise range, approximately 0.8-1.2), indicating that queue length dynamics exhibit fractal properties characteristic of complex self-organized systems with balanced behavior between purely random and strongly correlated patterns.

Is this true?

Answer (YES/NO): YES